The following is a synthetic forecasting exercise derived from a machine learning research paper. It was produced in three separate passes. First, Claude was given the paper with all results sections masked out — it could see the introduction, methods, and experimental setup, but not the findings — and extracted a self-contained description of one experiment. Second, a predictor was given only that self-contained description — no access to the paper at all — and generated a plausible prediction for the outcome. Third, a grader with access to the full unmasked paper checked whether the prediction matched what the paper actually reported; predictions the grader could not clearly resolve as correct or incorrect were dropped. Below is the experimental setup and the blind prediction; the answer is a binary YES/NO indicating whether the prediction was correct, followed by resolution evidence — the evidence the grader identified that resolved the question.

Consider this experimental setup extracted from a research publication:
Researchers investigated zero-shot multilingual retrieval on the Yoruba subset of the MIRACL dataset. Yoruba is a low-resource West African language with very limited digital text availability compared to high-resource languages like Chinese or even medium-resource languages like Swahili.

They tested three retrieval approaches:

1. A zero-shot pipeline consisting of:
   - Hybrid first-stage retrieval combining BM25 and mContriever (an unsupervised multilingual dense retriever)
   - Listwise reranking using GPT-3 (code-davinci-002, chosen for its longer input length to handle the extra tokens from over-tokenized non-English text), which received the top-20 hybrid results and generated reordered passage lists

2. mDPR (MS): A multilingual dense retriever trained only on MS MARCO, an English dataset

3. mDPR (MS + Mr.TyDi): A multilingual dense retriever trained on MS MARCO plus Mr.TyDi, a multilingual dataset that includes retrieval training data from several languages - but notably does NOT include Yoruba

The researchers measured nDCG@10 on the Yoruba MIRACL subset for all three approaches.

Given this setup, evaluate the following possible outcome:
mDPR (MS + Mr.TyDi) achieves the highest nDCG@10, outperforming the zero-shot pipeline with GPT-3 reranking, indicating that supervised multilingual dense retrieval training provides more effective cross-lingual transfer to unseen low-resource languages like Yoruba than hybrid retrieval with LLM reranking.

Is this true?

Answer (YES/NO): YES